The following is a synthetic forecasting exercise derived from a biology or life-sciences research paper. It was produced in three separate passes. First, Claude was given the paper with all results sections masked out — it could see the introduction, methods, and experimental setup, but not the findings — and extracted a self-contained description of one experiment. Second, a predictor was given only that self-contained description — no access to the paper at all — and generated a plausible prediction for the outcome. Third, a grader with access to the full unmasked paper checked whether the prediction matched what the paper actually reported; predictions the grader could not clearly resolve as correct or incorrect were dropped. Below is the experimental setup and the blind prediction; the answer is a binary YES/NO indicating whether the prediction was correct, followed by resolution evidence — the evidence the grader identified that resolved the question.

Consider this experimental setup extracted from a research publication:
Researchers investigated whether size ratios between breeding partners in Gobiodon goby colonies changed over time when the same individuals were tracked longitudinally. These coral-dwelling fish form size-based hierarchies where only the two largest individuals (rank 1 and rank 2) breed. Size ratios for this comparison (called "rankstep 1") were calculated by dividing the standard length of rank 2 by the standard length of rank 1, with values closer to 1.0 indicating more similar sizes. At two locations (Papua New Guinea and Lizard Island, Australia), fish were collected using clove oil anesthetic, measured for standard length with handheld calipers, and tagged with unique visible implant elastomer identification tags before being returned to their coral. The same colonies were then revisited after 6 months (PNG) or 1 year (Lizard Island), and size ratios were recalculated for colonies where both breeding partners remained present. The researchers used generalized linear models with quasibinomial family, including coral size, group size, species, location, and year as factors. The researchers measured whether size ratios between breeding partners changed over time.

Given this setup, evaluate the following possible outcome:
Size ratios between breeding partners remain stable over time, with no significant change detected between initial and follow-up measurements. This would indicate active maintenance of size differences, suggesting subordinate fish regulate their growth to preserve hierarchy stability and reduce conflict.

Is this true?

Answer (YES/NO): NO